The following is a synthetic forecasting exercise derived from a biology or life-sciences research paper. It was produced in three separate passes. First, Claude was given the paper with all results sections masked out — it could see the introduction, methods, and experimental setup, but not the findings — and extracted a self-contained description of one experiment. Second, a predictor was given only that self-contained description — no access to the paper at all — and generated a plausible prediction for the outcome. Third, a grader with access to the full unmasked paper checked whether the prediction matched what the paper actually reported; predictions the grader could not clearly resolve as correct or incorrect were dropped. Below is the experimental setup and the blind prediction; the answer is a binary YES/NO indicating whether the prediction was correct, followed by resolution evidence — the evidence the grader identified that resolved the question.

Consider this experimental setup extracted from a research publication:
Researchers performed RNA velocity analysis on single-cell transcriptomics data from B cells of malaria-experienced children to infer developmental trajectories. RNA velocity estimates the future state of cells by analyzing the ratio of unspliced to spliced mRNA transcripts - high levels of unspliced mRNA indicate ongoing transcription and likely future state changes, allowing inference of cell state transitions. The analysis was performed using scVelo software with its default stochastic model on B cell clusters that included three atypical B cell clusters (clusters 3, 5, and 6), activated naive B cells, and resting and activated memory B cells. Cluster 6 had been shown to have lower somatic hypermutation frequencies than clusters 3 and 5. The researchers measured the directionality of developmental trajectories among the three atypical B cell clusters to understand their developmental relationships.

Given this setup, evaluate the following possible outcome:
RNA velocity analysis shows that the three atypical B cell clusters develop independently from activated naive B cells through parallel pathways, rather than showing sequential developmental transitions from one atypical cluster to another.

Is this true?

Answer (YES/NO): NO